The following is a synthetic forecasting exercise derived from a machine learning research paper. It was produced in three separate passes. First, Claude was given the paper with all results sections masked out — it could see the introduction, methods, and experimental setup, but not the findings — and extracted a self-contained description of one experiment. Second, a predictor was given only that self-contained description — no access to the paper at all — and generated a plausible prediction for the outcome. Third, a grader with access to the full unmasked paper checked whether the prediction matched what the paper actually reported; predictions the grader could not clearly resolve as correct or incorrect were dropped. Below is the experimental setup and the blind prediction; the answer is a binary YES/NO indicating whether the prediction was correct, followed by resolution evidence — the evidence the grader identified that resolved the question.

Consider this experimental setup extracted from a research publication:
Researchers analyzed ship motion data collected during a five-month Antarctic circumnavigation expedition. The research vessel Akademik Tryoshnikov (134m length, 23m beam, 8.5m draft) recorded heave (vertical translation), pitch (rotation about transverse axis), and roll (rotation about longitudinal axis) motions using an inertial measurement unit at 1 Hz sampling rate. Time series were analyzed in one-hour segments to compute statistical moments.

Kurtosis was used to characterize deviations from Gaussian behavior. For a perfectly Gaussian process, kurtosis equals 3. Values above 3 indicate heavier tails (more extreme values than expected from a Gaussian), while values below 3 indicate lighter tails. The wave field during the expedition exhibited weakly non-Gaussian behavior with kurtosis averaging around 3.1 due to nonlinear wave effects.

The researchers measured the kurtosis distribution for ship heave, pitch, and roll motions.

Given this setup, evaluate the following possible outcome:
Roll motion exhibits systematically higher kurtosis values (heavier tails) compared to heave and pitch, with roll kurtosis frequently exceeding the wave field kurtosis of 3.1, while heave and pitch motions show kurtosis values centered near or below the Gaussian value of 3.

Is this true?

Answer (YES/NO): NO